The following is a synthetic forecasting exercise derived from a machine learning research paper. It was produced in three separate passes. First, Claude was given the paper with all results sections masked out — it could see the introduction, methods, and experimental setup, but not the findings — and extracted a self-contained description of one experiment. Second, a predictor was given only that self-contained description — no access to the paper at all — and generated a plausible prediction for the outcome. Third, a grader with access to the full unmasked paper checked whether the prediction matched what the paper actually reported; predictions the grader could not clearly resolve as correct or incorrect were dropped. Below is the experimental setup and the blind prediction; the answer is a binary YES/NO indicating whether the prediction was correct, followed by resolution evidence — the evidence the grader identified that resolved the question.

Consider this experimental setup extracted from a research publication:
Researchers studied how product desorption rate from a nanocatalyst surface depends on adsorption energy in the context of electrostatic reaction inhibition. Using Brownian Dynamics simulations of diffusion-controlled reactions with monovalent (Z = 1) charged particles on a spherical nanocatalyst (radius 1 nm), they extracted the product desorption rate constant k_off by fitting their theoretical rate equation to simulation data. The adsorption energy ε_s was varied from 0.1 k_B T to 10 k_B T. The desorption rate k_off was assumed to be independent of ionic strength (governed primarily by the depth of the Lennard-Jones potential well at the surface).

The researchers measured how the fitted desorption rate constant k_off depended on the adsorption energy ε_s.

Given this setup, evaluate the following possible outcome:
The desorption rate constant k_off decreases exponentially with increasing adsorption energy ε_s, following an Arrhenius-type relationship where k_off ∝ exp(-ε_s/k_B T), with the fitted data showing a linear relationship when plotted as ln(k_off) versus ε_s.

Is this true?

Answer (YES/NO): NO